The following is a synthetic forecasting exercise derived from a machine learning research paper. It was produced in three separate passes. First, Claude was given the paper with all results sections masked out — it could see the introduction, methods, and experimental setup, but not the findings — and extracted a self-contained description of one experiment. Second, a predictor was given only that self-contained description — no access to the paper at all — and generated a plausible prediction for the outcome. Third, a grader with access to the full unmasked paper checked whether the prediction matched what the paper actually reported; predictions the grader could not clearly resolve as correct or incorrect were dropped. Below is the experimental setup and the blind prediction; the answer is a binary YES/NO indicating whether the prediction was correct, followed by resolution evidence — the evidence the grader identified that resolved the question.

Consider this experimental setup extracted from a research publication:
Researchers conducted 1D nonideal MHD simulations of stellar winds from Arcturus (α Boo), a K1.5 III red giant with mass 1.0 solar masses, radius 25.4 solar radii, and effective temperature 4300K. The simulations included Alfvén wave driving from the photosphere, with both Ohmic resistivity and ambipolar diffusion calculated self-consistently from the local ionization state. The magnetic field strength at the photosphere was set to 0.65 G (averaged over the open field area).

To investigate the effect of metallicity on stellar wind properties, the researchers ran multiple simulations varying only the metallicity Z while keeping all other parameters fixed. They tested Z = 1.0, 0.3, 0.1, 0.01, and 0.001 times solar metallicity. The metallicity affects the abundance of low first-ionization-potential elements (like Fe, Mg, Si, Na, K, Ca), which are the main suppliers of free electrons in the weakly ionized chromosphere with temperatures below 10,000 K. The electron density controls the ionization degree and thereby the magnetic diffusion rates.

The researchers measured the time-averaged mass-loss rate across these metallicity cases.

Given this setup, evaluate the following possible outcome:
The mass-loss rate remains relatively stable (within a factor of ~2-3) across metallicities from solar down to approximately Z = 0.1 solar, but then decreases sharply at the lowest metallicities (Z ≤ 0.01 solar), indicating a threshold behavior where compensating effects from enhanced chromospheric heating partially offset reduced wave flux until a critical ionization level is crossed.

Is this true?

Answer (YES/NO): NO